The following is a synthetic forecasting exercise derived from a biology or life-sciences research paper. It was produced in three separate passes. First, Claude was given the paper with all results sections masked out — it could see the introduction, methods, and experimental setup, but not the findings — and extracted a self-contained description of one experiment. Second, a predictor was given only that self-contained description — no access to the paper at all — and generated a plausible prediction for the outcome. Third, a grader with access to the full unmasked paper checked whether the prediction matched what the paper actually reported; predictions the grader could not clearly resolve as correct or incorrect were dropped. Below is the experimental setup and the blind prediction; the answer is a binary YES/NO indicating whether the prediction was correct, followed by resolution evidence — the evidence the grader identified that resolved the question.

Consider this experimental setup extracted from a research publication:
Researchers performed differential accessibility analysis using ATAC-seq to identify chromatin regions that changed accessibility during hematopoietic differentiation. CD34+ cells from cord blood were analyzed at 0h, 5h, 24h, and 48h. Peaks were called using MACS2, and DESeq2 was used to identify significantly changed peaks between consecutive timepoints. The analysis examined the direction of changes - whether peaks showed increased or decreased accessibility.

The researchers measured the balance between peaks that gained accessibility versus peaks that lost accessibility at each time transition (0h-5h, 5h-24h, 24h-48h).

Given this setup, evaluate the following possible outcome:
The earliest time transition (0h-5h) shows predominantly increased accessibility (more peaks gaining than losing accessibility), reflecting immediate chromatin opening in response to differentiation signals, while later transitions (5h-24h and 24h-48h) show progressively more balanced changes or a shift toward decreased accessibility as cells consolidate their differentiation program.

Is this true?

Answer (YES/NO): YES